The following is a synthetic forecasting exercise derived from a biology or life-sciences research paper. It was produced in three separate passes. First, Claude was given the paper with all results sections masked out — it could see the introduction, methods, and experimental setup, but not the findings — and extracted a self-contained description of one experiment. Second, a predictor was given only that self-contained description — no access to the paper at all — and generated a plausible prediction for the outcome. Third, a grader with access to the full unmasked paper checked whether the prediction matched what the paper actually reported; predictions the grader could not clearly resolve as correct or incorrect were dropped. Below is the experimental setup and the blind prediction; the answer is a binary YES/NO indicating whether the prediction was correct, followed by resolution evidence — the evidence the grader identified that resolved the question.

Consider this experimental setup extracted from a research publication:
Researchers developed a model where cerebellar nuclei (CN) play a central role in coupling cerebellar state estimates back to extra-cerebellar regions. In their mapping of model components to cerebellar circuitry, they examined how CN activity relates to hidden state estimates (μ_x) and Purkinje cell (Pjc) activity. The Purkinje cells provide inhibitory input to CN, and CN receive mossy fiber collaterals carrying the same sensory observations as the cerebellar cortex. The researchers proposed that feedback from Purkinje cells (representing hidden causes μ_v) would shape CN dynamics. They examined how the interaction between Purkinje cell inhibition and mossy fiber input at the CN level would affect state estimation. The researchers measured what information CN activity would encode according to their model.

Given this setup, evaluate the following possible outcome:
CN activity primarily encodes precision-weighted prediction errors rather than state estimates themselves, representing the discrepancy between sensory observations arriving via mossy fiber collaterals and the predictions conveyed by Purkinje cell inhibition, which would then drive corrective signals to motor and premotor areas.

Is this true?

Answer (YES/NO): NO